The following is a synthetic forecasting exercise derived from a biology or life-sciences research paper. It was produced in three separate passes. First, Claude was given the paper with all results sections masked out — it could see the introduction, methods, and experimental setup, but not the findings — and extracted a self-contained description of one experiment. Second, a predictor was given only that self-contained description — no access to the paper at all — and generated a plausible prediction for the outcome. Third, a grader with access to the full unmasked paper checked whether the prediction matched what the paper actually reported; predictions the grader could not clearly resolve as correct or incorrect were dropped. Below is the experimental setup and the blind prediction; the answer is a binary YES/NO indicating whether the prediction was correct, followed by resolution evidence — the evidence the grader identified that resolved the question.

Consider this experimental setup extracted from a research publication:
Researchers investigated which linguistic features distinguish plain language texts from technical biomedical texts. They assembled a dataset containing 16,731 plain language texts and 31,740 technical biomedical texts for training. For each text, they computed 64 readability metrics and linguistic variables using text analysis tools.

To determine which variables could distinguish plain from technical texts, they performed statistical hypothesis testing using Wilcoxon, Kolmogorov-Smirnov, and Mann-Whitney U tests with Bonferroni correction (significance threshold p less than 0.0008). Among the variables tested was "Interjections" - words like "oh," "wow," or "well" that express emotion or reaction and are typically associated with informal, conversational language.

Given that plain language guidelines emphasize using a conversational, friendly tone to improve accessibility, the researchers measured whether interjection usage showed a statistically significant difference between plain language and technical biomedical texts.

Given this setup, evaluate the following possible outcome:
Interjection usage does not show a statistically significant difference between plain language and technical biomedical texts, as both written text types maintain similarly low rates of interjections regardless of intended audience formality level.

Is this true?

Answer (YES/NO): YES